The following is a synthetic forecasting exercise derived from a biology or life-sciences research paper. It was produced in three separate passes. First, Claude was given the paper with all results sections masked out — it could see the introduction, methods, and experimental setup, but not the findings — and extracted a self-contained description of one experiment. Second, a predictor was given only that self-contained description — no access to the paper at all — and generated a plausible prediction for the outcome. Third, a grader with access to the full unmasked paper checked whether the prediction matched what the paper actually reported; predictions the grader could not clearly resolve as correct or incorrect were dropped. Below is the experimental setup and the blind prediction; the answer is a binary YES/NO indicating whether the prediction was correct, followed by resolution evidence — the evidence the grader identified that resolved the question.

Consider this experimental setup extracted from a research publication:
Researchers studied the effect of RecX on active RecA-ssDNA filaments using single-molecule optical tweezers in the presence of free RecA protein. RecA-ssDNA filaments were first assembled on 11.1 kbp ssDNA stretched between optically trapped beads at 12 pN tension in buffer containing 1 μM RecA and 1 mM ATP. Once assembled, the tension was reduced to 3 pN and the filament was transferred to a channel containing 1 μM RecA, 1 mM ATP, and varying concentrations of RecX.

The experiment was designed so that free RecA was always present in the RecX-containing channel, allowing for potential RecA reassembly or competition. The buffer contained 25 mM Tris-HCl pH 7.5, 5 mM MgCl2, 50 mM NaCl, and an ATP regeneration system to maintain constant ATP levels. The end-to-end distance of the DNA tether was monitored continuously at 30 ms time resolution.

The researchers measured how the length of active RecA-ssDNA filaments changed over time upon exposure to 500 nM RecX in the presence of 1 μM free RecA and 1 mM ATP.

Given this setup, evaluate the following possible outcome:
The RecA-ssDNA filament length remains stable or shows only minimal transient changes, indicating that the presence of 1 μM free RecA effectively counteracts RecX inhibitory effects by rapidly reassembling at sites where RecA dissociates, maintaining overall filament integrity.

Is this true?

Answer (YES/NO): NO